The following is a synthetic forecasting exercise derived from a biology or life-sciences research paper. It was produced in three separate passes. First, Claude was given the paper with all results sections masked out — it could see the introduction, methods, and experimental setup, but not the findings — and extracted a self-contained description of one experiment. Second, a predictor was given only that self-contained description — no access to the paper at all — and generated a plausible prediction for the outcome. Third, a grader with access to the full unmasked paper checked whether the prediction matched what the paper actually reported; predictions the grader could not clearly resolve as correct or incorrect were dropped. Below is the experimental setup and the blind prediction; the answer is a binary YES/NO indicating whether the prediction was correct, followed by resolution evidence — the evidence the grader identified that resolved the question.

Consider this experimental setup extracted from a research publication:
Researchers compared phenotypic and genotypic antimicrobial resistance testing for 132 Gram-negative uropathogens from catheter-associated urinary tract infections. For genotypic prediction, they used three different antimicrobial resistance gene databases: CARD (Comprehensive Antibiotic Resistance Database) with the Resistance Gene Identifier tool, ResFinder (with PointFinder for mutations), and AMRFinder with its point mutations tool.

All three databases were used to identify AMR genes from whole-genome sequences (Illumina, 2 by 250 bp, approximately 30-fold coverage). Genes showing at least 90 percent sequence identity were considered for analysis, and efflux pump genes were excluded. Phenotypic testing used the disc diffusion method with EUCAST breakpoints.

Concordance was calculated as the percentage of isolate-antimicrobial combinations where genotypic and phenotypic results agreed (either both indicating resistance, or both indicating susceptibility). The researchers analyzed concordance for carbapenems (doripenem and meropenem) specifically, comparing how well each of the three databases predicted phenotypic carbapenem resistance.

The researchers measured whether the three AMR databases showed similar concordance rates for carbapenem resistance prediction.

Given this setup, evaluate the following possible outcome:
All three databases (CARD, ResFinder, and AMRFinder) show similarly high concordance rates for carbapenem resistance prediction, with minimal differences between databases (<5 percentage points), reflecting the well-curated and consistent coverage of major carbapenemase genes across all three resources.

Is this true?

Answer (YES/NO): NO